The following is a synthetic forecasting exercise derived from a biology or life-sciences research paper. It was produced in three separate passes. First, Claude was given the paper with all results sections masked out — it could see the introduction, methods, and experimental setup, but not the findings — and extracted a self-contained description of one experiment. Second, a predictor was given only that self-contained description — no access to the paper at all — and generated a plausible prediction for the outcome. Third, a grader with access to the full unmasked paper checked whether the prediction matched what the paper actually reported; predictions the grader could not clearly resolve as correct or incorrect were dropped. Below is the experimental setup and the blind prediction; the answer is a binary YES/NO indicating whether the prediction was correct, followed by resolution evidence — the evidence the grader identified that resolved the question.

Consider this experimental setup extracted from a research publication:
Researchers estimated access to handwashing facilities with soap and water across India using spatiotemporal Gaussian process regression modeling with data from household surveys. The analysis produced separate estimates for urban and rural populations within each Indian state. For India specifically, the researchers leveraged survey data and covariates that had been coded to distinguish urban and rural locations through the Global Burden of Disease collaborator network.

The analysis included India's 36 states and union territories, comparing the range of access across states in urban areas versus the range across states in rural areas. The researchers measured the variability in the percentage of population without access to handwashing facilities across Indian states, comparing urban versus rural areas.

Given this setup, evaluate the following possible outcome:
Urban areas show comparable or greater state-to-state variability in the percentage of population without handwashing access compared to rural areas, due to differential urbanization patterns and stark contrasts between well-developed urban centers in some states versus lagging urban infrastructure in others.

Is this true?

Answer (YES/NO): NO